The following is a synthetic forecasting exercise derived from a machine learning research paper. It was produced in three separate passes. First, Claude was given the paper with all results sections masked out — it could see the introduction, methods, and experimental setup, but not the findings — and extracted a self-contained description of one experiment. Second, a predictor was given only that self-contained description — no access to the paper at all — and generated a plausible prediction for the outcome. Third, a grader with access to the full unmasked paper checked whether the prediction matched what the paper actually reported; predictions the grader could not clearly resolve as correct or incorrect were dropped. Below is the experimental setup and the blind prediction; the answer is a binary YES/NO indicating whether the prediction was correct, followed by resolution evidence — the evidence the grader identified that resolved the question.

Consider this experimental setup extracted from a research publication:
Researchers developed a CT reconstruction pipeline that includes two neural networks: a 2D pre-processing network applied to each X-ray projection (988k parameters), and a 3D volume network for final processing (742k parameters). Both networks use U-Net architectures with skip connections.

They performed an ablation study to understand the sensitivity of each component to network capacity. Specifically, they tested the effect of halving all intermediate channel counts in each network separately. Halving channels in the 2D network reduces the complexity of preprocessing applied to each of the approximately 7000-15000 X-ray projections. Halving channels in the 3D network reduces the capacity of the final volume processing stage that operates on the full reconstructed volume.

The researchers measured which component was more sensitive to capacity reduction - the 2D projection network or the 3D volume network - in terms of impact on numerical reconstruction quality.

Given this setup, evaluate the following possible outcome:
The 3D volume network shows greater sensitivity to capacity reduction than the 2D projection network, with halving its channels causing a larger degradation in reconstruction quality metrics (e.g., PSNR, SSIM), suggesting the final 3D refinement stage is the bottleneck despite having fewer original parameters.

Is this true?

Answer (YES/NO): YES